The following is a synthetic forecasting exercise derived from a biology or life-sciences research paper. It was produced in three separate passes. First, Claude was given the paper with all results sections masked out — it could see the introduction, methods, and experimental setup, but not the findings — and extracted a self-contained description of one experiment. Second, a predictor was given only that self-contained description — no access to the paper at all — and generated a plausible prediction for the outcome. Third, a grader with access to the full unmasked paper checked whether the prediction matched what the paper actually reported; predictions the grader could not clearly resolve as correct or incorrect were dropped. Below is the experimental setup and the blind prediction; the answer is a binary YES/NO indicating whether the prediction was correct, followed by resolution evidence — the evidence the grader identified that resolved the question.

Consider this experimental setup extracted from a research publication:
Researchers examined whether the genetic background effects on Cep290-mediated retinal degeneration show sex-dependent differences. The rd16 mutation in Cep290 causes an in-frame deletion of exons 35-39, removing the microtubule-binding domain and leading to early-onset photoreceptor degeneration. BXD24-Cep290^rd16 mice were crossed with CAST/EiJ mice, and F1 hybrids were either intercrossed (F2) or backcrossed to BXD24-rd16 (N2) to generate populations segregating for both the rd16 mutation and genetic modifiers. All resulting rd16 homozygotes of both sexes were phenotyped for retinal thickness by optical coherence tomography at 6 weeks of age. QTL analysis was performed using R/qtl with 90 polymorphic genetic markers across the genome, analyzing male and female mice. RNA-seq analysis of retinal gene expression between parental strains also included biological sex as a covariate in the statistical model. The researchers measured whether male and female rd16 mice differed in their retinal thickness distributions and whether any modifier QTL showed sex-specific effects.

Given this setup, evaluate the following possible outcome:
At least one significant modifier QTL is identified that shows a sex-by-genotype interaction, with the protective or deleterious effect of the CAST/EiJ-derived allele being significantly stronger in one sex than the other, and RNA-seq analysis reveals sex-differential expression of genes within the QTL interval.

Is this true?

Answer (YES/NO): NO